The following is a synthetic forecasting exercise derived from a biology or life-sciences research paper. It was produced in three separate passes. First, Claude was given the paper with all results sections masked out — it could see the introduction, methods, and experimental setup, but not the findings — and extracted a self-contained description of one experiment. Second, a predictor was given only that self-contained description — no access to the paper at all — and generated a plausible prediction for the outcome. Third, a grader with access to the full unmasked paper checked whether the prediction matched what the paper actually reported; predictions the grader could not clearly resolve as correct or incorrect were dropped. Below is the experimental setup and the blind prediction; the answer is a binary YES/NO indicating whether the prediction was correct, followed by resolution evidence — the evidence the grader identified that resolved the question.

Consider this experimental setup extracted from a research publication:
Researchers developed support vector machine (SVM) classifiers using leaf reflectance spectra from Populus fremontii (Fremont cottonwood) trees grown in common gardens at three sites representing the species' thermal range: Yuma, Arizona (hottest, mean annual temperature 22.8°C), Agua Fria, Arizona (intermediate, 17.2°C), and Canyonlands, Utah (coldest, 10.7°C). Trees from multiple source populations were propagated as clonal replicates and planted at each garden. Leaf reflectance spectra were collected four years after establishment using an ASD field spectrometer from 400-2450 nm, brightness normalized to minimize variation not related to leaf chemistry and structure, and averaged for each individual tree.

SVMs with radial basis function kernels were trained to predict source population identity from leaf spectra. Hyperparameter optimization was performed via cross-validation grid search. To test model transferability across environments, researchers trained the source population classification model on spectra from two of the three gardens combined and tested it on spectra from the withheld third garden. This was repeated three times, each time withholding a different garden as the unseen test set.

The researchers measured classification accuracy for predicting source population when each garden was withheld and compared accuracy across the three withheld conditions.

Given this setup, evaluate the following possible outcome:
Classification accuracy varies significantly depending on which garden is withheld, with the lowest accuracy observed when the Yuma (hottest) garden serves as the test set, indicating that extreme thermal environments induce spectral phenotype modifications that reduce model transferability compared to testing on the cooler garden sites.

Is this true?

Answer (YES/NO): YES